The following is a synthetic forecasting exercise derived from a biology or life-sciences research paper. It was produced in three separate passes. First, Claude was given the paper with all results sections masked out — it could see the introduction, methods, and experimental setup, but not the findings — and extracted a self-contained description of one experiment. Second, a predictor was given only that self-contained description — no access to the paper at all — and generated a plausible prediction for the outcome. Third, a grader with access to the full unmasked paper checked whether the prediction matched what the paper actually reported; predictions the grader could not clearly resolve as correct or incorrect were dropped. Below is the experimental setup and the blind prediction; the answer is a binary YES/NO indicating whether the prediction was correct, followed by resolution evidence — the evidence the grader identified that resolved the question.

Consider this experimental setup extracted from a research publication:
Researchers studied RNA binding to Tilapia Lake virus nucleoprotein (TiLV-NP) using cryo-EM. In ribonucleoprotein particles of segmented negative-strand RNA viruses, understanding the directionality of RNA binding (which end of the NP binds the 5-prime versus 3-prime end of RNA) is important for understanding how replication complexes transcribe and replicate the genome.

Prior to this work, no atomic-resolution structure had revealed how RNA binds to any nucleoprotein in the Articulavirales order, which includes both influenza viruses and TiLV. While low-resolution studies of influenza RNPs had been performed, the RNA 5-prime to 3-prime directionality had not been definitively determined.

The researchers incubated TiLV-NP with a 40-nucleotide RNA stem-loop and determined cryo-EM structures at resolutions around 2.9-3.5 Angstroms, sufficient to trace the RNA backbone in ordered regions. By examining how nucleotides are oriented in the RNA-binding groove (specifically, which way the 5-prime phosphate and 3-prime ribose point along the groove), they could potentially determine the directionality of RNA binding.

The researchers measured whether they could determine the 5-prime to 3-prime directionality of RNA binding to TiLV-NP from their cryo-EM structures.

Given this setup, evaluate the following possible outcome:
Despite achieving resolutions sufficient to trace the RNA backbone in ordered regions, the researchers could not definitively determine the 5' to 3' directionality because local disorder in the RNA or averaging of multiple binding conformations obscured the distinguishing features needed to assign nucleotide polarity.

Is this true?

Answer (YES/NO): NO